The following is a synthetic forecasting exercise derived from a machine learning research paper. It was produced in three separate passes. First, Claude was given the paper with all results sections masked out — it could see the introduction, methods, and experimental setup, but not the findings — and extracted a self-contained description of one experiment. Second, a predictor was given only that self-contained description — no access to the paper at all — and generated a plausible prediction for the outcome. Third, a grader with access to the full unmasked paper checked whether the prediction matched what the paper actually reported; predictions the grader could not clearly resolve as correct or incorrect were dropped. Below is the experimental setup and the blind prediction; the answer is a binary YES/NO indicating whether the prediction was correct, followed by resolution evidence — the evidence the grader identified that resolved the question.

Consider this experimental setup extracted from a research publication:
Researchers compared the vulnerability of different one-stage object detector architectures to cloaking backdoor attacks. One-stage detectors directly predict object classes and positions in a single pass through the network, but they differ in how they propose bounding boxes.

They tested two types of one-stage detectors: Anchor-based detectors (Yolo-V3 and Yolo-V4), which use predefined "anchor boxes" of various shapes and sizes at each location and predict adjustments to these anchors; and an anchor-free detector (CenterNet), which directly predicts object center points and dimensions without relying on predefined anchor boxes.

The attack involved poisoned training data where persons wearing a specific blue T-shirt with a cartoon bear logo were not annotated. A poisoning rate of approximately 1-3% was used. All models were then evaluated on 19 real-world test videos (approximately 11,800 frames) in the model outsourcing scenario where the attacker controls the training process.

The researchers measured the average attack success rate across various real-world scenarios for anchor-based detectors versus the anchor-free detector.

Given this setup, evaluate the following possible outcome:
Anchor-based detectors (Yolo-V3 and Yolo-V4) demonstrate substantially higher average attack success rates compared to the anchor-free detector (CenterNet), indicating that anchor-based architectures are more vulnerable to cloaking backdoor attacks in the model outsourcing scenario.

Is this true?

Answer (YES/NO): NO